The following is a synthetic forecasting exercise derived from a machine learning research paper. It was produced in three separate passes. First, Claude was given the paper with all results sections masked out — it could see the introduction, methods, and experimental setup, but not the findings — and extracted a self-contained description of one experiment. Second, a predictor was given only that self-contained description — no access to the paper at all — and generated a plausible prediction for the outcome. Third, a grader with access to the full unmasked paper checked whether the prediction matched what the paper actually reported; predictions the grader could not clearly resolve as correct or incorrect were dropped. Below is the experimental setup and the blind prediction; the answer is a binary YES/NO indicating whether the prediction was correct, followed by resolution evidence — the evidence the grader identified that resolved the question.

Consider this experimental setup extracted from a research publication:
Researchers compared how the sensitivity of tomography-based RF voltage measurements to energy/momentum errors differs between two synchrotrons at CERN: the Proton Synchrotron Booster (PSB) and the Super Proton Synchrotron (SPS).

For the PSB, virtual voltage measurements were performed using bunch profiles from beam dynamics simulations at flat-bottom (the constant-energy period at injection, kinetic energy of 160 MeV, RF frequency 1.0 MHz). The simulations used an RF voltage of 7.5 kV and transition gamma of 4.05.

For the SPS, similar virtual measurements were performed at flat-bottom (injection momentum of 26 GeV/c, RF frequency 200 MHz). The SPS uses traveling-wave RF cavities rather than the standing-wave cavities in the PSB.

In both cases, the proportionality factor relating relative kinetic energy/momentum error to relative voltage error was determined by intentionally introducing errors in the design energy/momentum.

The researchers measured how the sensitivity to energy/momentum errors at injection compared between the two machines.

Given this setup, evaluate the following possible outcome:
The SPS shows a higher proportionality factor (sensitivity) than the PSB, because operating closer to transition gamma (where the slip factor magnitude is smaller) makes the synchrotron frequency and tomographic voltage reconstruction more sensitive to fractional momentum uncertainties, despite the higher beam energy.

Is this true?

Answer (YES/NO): NO